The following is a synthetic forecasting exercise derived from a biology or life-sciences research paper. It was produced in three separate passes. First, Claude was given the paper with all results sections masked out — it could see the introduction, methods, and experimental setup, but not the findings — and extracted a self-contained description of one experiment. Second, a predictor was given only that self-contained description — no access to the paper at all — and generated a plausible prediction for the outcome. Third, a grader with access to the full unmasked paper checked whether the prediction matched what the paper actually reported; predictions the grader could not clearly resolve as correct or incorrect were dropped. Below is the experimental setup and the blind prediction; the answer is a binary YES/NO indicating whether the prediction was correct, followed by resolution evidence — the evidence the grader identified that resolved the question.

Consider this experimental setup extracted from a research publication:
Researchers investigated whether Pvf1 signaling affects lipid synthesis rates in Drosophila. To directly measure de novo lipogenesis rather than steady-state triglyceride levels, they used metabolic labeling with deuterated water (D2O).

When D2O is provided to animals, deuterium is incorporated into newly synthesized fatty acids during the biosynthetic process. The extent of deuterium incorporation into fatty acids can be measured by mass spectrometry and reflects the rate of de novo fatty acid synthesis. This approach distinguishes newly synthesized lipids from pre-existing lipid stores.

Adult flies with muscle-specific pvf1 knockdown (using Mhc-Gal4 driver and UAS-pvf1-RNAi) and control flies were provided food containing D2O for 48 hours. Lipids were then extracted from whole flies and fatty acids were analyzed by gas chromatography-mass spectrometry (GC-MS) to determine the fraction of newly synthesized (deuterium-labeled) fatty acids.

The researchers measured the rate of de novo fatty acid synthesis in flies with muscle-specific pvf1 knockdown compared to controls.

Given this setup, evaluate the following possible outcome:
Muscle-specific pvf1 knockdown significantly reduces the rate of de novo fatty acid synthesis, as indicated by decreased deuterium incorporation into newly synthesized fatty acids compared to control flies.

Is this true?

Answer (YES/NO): NO